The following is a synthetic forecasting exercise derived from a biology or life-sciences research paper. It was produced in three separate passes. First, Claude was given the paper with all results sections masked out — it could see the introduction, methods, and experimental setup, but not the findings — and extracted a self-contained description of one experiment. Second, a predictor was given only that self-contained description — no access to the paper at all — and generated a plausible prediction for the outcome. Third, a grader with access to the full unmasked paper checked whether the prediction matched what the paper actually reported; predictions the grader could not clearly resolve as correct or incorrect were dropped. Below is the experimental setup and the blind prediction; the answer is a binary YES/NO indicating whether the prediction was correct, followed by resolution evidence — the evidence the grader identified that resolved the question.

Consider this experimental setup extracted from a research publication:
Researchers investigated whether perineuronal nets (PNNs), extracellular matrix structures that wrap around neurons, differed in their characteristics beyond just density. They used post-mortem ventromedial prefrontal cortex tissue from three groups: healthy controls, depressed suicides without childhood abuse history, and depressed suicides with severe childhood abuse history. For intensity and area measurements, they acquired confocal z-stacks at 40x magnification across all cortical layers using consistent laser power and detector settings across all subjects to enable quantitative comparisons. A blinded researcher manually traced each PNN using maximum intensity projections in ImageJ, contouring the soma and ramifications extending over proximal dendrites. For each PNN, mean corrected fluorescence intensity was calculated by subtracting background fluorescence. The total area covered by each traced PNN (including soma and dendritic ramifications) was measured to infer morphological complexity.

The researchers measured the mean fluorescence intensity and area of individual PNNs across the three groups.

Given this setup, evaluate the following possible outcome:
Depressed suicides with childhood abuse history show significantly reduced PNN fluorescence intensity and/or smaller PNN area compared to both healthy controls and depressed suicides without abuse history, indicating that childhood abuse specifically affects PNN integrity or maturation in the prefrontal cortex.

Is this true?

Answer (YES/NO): NO